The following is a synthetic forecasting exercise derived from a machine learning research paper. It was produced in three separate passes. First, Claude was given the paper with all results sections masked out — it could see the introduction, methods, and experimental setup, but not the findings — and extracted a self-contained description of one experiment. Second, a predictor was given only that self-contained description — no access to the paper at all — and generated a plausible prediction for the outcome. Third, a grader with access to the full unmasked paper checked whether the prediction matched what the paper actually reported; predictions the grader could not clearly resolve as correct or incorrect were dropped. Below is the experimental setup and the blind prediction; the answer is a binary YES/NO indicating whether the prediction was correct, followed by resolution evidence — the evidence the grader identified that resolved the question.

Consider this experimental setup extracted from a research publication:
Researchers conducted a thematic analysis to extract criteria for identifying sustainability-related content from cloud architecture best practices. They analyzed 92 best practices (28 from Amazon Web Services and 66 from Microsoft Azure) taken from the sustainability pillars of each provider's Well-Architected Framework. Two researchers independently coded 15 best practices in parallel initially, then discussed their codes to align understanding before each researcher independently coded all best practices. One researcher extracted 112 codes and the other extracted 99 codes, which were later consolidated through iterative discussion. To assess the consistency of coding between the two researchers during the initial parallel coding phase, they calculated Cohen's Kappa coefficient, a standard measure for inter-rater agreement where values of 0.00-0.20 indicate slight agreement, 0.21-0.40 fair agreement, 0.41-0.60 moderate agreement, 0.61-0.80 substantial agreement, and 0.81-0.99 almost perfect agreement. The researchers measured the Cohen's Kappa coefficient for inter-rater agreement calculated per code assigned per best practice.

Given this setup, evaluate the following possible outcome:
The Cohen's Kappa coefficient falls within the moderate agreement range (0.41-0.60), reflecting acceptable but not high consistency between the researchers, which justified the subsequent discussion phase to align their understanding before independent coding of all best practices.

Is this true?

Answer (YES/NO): NO